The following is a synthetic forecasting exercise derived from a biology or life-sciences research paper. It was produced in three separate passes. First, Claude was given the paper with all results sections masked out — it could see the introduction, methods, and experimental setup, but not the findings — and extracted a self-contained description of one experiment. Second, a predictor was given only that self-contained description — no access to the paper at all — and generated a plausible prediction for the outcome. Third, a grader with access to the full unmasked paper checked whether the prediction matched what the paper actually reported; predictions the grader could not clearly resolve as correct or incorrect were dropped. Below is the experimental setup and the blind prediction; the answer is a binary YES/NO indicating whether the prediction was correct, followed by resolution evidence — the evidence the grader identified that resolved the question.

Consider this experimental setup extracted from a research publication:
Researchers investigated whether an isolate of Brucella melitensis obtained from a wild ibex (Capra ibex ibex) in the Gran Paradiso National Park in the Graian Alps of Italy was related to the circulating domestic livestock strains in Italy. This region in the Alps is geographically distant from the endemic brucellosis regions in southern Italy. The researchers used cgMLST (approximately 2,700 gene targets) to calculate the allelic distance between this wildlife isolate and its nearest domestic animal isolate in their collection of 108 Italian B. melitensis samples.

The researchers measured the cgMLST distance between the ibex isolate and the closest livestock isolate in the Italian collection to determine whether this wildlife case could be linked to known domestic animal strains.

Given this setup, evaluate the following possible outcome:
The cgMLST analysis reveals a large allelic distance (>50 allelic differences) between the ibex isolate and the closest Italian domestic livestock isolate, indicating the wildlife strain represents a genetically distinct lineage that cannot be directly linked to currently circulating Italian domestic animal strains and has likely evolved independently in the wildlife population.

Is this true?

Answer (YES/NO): YES